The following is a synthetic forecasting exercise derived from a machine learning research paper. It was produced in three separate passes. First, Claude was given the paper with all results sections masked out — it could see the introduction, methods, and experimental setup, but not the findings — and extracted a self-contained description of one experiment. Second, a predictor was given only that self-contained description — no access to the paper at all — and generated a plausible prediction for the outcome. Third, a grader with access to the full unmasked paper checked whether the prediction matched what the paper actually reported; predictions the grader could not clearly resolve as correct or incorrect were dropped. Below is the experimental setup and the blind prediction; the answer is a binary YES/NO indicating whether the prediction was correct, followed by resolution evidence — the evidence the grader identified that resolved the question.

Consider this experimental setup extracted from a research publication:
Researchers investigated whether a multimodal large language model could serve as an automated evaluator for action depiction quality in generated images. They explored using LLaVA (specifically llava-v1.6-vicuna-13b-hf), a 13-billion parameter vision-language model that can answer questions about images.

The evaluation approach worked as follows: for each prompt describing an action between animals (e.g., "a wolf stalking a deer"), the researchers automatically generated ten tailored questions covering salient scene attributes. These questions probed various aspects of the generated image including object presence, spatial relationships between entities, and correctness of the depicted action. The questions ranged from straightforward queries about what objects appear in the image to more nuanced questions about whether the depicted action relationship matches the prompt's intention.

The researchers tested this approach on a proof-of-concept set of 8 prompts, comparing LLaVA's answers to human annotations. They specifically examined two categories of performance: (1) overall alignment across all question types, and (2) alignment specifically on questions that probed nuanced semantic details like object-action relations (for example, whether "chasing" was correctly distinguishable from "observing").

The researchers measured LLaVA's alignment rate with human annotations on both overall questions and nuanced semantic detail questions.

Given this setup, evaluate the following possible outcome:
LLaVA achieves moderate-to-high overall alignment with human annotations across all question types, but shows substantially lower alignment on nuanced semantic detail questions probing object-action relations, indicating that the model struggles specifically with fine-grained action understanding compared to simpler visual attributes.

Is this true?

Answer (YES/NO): NO